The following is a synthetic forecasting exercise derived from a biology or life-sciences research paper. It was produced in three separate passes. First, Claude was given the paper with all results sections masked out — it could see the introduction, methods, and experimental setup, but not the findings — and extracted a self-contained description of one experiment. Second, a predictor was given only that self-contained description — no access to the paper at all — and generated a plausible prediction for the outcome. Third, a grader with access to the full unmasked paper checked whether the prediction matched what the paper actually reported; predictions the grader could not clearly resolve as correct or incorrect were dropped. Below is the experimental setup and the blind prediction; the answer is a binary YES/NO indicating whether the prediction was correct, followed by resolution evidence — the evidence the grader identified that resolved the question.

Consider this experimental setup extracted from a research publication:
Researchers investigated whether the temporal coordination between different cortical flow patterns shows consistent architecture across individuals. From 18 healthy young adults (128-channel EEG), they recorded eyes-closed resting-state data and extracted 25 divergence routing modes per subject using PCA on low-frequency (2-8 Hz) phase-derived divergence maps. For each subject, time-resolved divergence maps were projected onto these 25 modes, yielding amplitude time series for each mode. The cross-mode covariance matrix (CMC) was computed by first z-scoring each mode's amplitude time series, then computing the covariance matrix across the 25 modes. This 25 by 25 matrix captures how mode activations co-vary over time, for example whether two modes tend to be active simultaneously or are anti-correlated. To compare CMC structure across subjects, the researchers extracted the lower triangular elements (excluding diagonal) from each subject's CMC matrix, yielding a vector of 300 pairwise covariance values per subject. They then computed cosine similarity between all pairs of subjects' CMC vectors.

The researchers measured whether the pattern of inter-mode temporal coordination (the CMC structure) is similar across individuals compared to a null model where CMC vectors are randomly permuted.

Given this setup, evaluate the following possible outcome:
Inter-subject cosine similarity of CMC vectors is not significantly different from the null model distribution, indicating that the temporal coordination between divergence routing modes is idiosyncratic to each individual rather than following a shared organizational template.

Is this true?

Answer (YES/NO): NO